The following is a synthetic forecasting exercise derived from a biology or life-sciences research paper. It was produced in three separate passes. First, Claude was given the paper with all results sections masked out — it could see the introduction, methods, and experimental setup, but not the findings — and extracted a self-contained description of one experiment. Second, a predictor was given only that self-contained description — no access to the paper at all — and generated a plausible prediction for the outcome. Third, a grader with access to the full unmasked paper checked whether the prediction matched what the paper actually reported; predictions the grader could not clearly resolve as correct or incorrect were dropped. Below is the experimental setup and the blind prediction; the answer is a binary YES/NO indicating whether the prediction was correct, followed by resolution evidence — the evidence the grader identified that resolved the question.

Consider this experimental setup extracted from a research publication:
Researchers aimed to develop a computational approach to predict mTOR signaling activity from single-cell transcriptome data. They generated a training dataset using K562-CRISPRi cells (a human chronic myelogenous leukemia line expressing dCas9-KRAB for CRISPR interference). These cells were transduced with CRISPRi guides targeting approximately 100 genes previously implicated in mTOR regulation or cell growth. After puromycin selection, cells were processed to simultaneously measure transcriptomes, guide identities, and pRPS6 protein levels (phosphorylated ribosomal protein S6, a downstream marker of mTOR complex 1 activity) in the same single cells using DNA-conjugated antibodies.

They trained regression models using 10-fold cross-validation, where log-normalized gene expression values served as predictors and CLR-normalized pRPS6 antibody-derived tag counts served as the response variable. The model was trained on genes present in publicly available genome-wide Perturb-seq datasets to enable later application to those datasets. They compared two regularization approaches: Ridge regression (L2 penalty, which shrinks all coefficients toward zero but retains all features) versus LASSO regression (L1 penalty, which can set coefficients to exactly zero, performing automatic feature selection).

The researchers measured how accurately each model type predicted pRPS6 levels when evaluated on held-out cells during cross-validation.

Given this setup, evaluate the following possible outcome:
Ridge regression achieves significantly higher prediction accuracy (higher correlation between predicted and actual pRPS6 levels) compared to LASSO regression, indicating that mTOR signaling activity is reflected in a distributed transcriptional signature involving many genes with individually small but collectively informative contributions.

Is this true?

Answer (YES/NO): YES